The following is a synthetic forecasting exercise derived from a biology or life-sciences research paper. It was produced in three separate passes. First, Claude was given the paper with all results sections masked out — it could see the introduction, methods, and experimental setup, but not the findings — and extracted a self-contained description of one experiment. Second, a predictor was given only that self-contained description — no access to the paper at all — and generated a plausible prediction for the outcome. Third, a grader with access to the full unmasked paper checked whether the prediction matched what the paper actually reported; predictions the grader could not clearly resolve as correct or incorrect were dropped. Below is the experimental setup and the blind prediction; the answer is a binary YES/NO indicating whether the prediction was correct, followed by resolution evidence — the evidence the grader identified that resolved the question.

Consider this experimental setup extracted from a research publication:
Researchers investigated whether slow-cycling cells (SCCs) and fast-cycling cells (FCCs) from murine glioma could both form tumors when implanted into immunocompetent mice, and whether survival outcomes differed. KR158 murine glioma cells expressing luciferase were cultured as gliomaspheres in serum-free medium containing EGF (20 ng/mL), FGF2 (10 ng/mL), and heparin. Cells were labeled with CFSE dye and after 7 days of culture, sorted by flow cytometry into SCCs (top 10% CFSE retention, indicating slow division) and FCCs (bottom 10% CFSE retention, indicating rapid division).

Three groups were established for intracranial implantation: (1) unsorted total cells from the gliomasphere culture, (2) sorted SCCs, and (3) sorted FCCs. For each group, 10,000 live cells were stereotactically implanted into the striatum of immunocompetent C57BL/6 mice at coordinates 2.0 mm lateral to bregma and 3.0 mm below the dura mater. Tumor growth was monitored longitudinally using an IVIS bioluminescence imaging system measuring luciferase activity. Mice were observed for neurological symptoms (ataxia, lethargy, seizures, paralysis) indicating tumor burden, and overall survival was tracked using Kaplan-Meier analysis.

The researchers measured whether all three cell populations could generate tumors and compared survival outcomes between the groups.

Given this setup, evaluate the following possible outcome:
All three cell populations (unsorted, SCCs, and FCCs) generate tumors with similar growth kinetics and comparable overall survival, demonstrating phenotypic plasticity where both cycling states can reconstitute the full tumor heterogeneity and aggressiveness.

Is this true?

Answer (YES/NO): NO